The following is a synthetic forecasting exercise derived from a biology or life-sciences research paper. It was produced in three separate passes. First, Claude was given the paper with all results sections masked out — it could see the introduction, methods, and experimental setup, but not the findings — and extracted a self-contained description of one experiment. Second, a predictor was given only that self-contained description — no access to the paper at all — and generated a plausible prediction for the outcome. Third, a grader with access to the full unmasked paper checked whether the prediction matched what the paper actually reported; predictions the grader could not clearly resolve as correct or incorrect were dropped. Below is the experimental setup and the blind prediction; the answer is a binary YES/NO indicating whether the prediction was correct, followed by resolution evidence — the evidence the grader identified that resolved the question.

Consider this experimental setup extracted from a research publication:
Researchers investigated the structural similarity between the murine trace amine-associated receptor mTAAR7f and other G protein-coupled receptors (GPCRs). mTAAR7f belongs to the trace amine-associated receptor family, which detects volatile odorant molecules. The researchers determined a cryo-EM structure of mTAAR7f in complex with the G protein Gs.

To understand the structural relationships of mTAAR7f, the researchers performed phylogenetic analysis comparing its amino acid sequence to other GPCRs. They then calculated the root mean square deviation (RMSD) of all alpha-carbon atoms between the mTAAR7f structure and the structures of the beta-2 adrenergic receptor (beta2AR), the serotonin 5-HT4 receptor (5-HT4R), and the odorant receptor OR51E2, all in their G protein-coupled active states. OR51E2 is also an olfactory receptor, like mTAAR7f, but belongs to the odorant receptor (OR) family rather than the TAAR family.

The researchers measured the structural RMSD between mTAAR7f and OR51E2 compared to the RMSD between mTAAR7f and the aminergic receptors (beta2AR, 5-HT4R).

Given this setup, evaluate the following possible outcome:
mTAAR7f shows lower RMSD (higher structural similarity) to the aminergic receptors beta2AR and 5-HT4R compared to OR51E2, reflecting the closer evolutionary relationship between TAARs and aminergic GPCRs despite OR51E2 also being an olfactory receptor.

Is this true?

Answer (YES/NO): YES